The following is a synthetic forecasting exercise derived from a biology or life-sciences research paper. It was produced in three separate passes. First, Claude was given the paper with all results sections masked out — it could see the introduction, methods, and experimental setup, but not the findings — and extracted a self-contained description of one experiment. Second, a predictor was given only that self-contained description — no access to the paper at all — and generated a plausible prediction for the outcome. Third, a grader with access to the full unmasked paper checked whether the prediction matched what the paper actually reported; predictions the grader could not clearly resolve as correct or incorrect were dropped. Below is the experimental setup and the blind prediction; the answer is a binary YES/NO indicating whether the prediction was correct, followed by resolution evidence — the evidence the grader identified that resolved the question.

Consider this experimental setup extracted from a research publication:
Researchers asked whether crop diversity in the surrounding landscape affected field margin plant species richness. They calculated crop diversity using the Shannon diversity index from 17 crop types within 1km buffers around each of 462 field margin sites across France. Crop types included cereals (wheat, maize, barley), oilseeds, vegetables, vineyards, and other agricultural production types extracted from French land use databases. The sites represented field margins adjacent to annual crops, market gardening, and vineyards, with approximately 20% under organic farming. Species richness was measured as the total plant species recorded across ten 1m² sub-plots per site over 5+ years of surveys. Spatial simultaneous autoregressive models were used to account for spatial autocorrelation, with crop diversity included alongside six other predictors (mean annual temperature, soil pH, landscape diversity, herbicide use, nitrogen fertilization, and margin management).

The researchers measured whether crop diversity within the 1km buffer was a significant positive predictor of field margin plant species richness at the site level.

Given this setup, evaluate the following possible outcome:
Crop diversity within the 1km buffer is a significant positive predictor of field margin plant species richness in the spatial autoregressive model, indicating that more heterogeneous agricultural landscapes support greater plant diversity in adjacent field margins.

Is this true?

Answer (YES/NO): NO